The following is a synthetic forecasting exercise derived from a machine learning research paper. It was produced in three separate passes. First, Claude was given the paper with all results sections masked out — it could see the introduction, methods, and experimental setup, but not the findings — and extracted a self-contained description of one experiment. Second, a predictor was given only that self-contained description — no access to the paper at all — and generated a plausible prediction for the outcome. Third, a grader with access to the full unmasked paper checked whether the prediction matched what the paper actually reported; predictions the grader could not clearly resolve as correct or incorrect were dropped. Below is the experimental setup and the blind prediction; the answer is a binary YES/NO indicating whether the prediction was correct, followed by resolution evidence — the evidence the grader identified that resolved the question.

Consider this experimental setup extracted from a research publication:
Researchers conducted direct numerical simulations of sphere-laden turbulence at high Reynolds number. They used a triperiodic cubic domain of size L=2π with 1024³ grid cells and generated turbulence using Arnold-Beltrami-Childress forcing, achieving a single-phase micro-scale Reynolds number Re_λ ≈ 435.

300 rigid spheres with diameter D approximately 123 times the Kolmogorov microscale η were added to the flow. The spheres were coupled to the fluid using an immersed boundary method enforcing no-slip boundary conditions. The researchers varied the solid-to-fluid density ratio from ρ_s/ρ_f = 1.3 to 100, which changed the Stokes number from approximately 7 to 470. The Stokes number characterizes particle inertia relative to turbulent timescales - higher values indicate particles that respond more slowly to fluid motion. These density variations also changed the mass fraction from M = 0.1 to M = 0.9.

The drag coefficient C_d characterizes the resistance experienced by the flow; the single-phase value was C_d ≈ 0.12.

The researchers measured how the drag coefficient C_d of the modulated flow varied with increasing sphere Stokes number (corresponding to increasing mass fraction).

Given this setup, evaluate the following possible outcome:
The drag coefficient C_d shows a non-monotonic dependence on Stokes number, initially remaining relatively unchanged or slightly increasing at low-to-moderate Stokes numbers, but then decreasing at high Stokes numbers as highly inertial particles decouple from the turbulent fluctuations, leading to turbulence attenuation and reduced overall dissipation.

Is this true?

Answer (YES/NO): NO